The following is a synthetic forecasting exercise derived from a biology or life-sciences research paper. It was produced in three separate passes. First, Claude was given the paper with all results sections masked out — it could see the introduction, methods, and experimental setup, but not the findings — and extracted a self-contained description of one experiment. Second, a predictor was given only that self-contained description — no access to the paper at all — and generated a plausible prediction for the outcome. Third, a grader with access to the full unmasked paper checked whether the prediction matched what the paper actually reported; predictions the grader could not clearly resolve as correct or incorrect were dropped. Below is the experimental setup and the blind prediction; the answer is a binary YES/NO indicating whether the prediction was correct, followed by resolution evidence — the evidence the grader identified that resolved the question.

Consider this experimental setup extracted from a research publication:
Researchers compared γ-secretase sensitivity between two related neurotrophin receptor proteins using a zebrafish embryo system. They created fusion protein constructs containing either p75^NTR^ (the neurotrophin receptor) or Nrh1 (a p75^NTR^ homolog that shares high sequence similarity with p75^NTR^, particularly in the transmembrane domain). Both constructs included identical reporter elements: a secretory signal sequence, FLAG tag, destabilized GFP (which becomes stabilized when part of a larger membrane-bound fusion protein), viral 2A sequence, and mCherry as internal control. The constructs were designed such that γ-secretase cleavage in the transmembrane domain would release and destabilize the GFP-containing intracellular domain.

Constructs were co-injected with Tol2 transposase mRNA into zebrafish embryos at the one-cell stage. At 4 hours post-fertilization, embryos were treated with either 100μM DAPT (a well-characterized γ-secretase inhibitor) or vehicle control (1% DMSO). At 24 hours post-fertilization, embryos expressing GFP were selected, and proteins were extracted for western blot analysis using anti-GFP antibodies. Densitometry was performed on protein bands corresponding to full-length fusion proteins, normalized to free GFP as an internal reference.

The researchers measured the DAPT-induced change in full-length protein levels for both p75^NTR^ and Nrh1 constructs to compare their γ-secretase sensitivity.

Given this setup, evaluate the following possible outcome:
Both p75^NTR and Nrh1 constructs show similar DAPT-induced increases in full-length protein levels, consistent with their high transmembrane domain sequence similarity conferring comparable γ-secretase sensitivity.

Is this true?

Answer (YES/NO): NO